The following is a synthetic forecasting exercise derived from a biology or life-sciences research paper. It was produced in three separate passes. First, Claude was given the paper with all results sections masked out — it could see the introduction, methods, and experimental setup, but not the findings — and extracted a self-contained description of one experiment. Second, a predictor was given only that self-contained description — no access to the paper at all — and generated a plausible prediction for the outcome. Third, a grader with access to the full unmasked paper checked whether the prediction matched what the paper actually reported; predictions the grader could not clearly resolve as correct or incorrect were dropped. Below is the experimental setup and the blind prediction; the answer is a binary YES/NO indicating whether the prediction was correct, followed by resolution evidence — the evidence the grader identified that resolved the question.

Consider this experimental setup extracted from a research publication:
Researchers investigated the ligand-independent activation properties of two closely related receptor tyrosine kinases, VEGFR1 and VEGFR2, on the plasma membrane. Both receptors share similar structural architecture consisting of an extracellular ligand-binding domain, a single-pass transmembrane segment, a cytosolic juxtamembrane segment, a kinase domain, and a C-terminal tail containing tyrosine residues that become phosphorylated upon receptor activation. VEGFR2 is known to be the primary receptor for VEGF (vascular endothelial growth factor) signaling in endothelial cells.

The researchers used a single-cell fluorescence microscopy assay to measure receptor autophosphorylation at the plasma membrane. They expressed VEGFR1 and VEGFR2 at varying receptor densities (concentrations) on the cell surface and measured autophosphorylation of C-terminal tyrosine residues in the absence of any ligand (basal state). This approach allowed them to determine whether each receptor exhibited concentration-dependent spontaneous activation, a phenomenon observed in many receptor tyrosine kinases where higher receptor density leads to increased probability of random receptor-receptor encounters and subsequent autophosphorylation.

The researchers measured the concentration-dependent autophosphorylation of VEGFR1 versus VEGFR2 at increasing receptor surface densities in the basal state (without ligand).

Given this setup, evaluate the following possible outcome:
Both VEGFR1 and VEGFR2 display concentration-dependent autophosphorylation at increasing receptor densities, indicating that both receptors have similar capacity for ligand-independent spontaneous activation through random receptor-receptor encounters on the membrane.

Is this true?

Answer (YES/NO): NO